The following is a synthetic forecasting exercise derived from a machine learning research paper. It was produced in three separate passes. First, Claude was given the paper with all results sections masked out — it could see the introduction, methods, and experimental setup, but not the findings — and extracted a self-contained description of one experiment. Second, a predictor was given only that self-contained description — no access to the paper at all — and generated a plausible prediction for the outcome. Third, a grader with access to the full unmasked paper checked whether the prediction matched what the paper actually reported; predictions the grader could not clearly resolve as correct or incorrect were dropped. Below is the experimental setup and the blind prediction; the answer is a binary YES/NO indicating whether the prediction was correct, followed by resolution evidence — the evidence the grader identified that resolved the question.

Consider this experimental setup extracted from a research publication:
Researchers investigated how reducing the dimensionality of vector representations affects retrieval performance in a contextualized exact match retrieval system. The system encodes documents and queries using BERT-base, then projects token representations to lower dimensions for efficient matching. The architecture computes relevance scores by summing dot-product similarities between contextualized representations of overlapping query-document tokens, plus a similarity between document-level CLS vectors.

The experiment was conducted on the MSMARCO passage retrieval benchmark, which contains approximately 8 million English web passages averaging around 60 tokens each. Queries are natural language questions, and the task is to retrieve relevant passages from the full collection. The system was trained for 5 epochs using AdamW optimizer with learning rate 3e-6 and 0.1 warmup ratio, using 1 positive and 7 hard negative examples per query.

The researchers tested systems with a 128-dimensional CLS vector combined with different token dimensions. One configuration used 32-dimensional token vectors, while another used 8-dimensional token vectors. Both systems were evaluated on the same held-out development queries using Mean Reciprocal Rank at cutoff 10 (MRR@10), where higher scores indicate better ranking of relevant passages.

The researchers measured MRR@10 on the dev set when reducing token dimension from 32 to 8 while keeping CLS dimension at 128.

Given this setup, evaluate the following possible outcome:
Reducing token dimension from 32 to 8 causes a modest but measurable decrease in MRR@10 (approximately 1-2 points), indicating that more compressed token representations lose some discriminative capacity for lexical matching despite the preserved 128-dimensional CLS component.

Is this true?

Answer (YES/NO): NO